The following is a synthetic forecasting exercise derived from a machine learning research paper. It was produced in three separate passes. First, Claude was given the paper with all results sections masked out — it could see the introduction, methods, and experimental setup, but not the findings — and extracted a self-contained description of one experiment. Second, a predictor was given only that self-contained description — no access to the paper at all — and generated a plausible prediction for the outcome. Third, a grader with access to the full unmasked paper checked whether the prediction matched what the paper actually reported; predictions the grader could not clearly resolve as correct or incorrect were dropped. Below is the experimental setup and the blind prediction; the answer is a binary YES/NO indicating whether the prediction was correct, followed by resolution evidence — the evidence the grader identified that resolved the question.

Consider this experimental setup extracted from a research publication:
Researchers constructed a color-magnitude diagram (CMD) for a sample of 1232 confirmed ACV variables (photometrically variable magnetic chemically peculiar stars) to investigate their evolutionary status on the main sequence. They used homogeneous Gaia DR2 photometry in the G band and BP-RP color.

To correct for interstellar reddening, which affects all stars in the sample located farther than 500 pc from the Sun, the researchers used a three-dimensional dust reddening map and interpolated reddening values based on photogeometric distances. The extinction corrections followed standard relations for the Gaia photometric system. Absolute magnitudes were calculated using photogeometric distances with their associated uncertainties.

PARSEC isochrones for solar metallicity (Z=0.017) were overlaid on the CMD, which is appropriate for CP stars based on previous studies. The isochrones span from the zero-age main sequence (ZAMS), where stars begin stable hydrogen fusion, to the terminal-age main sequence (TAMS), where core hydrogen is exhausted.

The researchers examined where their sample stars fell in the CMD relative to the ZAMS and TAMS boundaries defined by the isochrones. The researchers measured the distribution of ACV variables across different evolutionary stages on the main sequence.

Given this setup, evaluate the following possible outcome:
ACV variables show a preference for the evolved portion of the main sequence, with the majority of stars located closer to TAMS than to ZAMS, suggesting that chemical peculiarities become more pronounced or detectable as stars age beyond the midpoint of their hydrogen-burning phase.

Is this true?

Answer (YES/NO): YES